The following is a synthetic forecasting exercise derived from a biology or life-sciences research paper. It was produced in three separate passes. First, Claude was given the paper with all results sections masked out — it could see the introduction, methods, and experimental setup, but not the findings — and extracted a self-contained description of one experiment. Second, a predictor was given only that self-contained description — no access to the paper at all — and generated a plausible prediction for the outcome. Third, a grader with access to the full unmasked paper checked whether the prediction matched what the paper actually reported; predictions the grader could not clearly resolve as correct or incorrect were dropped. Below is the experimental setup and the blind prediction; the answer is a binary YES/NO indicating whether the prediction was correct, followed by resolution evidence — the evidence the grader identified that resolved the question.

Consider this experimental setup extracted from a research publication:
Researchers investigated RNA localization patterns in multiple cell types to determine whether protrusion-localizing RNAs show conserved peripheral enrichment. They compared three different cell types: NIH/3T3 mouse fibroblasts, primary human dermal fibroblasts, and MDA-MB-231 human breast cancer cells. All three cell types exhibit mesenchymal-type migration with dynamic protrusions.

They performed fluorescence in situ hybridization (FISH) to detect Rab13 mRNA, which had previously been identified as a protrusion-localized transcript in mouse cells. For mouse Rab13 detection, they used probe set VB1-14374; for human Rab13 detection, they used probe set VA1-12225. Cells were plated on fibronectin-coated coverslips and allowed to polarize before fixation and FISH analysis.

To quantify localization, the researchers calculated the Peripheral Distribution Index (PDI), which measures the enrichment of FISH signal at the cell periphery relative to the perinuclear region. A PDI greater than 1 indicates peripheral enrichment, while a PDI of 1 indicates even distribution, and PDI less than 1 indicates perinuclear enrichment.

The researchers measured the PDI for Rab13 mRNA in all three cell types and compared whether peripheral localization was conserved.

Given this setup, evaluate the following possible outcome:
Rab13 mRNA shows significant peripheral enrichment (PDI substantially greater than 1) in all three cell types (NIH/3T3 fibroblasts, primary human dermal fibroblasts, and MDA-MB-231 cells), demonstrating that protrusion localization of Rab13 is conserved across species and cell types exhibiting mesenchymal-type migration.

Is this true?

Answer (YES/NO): YES